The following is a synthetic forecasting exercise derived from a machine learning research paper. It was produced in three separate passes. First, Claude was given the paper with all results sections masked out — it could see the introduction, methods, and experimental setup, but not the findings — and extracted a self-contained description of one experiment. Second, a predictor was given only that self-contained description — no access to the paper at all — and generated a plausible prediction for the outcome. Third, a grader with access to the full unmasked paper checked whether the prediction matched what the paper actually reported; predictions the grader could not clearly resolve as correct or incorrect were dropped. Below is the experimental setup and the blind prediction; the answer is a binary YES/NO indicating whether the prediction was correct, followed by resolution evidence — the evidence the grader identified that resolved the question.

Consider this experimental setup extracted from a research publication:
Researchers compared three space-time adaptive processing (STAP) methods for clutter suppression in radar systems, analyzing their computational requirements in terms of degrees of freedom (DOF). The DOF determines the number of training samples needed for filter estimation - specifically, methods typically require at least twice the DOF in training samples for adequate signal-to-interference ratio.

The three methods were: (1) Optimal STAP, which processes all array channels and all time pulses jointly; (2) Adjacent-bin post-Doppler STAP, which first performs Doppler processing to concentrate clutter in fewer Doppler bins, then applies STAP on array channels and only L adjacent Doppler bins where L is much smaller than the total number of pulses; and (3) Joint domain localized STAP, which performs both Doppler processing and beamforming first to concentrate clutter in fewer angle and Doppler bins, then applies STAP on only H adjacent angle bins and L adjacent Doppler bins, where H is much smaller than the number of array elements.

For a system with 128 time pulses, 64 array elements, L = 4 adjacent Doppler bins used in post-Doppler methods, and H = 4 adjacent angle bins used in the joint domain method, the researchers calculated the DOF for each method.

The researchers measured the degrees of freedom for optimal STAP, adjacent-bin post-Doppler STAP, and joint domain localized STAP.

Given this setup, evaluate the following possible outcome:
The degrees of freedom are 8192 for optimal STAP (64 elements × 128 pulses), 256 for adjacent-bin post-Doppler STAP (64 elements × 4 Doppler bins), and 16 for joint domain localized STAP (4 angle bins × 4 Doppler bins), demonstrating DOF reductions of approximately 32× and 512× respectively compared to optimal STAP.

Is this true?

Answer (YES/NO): YES